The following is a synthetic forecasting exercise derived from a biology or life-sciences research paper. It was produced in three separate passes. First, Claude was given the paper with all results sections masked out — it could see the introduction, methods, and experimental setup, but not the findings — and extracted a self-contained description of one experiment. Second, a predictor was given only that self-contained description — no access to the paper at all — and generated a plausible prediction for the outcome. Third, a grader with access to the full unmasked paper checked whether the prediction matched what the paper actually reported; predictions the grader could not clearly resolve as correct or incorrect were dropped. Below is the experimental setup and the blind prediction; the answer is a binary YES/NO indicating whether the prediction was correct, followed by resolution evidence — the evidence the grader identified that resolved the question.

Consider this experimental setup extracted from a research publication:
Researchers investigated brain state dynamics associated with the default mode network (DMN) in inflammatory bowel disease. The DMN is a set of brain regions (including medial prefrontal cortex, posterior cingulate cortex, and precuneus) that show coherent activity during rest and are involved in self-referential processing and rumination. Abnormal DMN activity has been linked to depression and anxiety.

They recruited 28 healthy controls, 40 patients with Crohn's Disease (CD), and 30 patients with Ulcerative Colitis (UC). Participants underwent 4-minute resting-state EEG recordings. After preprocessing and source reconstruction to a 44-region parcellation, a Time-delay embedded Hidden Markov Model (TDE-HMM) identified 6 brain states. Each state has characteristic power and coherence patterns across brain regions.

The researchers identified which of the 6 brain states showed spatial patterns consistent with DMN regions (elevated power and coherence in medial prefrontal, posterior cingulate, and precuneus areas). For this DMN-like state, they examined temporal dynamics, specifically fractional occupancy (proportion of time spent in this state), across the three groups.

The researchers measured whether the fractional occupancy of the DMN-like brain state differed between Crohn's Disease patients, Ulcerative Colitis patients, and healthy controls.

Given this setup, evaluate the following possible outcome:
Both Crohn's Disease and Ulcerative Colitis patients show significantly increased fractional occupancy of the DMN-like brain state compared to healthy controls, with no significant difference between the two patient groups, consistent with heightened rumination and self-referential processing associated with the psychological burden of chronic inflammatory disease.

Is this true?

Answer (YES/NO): NO